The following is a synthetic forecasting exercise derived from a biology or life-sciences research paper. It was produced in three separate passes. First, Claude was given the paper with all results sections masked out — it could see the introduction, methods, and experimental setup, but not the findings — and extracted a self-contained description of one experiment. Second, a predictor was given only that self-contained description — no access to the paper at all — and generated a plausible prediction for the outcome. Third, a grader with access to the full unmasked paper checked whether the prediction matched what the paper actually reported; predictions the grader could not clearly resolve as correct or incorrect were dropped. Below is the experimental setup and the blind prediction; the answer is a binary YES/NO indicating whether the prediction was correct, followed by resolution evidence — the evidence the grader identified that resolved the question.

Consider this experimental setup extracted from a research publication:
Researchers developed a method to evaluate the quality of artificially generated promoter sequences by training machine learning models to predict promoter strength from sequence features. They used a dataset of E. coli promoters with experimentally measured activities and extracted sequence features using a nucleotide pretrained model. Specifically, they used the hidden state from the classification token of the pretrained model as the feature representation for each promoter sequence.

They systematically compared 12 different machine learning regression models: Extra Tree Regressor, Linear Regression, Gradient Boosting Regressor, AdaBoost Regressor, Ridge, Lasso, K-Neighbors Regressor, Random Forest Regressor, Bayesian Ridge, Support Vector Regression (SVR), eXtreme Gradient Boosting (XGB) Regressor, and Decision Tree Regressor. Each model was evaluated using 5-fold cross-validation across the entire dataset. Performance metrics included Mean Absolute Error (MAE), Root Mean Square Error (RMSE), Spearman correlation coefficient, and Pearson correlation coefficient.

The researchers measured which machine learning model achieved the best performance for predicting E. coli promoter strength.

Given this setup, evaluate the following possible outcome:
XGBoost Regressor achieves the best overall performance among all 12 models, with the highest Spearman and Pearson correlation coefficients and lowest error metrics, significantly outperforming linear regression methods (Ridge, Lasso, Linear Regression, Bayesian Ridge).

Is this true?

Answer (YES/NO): NO